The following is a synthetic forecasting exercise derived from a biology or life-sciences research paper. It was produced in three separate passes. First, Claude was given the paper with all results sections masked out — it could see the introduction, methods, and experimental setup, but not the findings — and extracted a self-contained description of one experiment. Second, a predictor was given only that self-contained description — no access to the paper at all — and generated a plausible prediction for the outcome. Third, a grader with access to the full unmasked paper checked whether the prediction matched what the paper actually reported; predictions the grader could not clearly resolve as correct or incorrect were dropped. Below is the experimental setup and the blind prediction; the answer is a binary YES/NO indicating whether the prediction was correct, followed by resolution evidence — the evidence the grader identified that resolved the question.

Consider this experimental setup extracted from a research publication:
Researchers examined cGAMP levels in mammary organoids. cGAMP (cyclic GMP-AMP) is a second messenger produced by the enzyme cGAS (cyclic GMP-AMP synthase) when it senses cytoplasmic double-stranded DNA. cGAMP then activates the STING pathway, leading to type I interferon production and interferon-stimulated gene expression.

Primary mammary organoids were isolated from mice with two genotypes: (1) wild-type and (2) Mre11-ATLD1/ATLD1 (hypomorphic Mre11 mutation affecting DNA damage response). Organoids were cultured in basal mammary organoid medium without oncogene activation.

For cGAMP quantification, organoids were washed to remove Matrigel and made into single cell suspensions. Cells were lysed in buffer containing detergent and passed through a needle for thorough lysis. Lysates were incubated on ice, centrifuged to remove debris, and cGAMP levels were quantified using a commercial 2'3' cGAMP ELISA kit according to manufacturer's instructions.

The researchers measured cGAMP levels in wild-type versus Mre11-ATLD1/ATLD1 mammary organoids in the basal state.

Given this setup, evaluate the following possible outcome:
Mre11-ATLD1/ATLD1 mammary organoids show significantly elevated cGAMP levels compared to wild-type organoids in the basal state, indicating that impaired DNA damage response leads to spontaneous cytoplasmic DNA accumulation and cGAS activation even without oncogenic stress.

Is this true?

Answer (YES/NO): NO